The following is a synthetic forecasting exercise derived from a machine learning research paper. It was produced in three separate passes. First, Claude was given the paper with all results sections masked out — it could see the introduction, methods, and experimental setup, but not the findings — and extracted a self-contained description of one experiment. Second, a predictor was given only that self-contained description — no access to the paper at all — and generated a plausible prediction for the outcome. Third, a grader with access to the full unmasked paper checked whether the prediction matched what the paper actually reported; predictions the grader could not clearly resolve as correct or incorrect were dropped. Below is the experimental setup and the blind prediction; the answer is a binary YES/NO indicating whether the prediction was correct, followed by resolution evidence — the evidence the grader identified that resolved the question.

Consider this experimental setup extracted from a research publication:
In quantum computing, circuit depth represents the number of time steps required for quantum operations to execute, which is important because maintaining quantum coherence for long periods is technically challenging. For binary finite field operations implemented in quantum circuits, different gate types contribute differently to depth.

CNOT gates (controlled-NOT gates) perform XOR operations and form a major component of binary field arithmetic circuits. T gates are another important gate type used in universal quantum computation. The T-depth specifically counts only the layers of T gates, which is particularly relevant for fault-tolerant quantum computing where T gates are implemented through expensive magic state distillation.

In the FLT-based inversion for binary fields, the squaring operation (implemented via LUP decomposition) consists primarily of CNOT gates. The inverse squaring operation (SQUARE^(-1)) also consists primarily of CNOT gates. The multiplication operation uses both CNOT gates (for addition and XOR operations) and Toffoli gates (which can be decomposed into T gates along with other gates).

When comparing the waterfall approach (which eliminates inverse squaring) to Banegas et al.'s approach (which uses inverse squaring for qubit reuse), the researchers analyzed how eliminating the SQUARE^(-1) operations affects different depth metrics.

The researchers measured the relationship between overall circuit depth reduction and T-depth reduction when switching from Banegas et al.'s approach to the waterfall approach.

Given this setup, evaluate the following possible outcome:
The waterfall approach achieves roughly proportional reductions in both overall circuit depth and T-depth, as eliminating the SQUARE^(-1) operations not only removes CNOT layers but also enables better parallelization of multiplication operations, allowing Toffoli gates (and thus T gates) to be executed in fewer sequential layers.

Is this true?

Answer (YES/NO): NO